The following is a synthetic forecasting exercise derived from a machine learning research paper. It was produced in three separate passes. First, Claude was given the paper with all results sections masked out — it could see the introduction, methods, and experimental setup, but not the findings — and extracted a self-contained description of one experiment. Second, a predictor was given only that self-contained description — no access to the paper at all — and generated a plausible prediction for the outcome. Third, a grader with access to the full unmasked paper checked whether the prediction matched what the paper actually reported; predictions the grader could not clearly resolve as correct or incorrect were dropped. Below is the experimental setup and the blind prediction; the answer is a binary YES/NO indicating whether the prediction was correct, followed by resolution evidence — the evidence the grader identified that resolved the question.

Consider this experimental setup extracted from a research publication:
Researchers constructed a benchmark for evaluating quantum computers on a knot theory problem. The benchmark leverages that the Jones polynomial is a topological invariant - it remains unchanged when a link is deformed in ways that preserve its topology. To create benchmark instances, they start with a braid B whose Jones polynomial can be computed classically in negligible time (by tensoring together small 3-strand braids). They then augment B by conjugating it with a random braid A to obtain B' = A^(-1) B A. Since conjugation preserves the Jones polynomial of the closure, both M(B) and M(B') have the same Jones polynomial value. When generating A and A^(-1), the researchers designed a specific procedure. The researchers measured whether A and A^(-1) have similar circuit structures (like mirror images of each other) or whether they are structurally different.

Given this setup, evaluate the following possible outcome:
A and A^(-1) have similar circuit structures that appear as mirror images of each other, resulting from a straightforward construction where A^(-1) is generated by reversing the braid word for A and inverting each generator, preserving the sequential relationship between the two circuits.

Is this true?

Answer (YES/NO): NO